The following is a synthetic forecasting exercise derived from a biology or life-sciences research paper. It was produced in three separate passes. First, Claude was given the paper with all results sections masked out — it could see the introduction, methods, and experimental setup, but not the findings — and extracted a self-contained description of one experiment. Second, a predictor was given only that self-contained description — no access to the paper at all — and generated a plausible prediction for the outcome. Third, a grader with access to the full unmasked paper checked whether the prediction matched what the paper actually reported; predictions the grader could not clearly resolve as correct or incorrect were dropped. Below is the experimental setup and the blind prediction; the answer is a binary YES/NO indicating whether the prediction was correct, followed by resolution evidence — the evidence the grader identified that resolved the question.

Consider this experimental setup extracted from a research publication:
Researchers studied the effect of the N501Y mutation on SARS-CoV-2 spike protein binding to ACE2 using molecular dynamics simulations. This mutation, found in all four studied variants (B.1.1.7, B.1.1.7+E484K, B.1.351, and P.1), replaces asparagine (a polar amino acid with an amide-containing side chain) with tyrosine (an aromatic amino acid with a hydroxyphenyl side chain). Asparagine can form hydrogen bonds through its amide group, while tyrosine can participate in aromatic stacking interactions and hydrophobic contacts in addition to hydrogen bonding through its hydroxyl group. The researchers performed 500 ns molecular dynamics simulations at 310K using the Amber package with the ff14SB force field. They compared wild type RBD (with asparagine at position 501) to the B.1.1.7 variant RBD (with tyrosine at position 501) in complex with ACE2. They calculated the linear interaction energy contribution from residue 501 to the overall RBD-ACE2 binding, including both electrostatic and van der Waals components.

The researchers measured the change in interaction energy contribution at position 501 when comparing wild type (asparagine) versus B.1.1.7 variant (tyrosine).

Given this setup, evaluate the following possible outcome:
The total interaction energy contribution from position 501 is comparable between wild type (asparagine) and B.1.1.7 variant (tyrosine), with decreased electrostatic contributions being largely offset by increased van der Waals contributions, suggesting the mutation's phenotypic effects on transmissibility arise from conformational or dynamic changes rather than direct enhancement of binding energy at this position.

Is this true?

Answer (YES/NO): NO